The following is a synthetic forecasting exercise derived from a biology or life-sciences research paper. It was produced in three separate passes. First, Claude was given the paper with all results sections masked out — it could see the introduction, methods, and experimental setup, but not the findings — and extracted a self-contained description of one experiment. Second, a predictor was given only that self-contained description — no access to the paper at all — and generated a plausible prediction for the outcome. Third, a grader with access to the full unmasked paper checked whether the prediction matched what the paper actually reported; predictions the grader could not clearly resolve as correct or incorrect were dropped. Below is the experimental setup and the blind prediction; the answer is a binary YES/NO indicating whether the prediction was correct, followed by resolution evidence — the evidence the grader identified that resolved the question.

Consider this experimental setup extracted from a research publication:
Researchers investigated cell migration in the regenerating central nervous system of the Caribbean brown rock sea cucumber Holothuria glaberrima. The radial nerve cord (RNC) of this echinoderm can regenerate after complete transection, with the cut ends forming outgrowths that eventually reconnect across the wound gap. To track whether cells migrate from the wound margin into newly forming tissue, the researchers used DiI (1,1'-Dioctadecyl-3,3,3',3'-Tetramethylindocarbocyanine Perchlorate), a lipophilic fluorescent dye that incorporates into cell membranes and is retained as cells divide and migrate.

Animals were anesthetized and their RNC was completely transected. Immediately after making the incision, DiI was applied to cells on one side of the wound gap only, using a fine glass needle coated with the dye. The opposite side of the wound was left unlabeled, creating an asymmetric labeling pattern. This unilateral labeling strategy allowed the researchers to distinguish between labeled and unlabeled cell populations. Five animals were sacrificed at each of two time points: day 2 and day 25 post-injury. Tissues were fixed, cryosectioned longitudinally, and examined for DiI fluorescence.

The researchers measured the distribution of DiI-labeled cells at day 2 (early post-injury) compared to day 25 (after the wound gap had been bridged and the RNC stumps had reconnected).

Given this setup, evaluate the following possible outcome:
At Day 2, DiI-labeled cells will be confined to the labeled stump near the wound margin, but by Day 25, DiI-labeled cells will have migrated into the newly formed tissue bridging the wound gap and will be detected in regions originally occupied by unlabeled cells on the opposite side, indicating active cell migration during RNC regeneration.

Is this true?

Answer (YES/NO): YES